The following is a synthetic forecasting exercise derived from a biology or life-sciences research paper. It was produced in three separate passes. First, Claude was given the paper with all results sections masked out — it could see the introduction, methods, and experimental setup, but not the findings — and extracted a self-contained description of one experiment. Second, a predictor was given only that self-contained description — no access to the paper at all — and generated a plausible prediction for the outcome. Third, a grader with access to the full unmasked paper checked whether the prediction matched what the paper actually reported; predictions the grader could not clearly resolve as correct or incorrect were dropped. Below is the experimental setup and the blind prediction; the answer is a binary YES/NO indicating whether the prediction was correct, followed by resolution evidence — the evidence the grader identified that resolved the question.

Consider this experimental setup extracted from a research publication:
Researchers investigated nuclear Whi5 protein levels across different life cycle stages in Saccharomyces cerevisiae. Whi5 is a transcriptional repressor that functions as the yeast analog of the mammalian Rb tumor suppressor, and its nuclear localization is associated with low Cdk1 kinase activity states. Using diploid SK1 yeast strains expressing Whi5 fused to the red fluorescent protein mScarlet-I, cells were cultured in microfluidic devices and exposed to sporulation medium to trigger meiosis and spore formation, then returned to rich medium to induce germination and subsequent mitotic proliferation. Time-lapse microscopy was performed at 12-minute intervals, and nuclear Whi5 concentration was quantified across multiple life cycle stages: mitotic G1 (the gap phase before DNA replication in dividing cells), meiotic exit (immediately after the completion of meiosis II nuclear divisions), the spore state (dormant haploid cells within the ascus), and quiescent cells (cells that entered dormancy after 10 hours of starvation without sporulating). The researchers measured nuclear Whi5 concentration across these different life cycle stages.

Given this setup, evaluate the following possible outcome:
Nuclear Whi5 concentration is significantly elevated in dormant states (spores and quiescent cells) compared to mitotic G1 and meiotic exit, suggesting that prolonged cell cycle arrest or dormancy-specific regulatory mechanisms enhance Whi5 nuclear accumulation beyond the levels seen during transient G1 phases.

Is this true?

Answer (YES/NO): NO